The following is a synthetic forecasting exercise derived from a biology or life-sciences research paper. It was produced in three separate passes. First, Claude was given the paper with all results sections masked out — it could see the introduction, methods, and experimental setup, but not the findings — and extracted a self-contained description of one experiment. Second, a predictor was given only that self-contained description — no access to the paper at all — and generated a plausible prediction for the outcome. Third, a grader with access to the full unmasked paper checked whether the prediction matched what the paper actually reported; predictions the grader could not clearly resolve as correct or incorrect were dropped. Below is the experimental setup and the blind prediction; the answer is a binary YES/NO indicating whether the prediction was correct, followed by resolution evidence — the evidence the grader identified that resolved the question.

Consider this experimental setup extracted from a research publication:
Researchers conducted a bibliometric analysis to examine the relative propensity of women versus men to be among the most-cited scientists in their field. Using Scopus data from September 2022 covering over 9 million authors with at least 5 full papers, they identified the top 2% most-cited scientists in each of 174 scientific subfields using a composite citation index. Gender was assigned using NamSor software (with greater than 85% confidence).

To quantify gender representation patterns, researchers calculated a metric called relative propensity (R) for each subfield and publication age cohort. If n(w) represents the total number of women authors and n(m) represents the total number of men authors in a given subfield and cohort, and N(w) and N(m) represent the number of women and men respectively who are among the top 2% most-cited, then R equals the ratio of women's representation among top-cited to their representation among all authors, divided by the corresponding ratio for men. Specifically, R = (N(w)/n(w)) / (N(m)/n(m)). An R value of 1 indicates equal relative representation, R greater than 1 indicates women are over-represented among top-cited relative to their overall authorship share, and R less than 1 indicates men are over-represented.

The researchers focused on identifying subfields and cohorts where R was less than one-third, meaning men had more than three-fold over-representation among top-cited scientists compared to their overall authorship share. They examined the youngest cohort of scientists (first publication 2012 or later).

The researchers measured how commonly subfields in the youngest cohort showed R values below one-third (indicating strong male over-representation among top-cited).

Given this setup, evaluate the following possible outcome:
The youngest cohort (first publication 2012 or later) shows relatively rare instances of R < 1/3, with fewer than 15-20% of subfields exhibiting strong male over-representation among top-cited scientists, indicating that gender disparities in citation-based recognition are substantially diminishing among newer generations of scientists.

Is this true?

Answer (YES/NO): YES